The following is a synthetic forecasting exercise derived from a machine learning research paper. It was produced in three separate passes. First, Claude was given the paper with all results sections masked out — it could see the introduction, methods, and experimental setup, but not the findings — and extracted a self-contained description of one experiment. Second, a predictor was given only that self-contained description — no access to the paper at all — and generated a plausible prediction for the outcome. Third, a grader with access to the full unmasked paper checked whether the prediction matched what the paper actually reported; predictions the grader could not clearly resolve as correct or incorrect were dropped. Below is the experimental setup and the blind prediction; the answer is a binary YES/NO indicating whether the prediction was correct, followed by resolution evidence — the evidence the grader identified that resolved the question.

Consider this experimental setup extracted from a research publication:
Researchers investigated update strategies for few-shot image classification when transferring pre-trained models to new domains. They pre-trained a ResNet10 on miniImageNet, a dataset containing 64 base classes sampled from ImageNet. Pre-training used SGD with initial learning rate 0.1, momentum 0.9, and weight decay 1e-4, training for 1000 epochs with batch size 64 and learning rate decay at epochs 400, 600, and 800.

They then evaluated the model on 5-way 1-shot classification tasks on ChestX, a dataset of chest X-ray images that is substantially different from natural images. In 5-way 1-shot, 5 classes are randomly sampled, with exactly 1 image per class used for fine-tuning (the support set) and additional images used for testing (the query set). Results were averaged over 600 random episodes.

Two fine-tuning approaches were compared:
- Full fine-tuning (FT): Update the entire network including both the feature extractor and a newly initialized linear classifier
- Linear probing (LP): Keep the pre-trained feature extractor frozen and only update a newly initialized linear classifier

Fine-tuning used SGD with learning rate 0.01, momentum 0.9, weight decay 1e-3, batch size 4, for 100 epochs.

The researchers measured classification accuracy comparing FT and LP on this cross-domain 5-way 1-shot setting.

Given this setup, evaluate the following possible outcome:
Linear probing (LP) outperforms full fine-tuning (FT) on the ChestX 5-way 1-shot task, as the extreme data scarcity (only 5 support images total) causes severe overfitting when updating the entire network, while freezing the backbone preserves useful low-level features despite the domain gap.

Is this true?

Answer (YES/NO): YES